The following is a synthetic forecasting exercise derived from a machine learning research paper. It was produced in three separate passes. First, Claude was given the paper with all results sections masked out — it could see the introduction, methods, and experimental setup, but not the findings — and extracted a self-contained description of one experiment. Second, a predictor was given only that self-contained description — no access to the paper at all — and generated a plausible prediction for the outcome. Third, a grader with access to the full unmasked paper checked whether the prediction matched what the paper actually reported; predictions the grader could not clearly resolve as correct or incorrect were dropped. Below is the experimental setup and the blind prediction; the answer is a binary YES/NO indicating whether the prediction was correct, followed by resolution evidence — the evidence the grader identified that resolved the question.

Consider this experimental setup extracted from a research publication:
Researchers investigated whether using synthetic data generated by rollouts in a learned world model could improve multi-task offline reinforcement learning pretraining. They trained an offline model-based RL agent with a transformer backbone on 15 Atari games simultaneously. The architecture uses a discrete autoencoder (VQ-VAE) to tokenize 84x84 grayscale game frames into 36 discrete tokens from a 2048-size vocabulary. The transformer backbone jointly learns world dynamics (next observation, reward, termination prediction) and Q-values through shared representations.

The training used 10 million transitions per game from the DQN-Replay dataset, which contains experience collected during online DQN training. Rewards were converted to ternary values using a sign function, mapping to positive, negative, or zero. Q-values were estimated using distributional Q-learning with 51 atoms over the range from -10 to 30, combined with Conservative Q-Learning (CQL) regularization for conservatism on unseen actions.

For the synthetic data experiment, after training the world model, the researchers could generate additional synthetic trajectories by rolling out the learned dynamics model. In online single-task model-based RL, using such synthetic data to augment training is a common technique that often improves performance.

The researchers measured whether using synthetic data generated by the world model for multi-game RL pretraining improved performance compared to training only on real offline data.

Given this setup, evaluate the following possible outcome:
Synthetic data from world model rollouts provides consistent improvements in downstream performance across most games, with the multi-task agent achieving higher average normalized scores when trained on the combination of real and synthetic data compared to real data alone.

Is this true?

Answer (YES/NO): NO